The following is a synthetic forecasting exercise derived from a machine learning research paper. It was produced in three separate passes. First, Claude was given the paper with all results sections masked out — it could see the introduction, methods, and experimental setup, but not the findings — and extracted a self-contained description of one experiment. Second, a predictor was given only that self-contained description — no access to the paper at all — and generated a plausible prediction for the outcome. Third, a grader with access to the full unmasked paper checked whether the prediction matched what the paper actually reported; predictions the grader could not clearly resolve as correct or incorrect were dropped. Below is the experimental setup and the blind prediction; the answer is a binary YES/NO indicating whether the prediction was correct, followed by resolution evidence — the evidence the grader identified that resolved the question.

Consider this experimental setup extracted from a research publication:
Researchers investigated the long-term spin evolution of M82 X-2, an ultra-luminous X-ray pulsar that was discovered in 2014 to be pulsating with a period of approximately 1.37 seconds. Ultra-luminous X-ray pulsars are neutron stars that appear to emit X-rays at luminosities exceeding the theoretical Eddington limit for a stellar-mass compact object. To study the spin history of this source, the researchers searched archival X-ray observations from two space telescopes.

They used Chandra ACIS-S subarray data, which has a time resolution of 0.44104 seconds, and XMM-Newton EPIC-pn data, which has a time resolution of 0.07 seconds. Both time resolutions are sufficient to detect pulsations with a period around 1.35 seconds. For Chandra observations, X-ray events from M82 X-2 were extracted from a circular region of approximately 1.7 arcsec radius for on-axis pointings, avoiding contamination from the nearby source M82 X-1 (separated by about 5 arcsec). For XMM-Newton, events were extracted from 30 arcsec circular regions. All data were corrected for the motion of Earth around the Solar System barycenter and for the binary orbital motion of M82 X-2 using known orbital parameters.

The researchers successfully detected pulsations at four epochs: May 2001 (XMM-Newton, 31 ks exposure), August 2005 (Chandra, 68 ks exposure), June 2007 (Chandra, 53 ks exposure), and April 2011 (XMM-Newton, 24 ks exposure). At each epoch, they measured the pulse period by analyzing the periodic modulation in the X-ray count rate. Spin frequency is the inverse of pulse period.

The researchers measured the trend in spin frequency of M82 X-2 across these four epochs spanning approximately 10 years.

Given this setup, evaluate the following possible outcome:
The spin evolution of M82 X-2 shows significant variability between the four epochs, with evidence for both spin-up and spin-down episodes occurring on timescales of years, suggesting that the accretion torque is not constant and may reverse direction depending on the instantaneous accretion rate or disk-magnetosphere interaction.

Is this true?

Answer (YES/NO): NO